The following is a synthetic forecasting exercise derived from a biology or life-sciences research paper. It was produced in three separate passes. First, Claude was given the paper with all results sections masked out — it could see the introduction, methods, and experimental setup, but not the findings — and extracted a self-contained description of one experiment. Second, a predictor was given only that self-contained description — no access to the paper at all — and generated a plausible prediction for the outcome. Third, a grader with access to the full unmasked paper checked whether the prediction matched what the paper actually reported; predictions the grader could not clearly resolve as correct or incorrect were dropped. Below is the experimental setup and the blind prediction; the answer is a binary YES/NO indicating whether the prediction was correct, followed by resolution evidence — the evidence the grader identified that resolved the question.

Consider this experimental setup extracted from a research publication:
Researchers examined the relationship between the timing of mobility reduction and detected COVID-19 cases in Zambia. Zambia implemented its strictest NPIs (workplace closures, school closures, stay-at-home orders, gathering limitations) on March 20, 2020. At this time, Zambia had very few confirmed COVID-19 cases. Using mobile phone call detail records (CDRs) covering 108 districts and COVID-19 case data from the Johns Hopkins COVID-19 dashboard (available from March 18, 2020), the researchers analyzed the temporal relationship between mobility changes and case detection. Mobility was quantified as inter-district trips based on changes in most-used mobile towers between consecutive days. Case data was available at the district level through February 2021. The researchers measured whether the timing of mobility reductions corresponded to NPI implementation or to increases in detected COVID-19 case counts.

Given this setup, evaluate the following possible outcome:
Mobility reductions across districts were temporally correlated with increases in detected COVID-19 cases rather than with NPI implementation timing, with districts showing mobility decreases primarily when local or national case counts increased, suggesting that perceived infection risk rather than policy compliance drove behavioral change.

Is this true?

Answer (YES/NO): NO